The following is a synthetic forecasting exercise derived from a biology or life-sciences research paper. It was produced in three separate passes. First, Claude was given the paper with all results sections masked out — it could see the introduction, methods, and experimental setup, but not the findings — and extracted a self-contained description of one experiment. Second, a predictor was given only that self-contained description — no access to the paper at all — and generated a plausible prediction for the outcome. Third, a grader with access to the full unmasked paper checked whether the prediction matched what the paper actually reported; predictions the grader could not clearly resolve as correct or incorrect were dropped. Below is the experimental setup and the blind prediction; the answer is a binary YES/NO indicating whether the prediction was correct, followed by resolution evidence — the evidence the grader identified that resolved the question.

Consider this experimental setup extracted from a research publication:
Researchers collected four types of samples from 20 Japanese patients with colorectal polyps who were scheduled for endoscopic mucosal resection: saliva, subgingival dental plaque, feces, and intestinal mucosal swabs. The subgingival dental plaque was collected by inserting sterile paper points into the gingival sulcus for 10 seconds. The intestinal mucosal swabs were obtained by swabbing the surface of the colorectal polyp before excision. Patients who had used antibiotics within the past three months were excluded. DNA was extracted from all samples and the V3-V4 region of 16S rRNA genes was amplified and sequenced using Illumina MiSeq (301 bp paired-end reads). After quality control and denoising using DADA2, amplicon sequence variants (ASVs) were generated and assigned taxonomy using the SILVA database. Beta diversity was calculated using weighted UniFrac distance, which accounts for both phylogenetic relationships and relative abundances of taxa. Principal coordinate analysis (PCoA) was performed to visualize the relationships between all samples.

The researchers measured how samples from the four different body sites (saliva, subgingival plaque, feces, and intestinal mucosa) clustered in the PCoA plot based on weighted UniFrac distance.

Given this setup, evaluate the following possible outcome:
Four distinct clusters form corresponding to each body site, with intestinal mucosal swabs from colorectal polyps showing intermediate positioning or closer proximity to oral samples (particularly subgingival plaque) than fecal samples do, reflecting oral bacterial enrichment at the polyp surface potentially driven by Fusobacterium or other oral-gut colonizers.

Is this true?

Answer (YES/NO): NO